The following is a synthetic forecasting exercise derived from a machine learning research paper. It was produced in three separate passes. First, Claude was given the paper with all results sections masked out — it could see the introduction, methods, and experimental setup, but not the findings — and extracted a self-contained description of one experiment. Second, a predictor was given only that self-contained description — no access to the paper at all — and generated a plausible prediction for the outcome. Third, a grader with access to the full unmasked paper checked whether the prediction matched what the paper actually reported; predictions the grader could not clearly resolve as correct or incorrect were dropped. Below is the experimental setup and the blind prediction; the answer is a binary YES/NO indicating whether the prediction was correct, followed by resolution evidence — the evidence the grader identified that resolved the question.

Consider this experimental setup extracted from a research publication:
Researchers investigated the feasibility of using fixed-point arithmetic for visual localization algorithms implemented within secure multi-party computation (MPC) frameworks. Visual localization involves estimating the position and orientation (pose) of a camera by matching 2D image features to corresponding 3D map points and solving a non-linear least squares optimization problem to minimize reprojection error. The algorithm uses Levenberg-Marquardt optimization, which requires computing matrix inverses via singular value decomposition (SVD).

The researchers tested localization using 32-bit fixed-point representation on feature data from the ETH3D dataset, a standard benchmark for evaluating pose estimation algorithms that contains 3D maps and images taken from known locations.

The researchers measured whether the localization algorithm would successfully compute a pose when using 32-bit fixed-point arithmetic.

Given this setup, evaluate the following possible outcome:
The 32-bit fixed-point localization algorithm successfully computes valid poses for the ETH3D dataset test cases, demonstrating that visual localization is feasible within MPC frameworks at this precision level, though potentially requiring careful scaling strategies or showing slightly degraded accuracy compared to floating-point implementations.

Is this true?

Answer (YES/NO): NO